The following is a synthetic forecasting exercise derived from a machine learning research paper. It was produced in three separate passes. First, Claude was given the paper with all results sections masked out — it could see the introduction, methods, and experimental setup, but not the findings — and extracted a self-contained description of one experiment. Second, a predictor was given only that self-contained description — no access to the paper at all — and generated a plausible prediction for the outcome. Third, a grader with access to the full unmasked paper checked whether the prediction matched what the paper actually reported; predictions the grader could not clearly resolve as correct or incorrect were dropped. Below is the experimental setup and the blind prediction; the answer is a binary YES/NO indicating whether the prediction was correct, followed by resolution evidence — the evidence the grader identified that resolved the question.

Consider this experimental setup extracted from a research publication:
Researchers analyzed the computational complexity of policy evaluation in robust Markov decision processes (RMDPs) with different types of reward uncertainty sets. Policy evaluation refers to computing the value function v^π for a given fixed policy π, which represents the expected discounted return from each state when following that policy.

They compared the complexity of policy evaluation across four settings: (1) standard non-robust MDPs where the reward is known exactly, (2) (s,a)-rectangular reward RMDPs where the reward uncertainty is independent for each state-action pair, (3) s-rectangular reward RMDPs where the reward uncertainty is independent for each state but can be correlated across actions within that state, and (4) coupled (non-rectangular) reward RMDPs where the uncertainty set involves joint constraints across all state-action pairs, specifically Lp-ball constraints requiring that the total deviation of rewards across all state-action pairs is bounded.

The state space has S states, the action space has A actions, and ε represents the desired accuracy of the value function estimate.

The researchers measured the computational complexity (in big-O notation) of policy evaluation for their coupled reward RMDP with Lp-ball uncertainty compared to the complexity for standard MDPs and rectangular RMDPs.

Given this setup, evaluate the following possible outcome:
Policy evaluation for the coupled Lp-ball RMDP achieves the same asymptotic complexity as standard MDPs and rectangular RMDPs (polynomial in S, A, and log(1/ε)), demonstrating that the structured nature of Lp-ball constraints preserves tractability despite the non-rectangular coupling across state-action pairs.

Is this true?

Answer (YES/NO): YES